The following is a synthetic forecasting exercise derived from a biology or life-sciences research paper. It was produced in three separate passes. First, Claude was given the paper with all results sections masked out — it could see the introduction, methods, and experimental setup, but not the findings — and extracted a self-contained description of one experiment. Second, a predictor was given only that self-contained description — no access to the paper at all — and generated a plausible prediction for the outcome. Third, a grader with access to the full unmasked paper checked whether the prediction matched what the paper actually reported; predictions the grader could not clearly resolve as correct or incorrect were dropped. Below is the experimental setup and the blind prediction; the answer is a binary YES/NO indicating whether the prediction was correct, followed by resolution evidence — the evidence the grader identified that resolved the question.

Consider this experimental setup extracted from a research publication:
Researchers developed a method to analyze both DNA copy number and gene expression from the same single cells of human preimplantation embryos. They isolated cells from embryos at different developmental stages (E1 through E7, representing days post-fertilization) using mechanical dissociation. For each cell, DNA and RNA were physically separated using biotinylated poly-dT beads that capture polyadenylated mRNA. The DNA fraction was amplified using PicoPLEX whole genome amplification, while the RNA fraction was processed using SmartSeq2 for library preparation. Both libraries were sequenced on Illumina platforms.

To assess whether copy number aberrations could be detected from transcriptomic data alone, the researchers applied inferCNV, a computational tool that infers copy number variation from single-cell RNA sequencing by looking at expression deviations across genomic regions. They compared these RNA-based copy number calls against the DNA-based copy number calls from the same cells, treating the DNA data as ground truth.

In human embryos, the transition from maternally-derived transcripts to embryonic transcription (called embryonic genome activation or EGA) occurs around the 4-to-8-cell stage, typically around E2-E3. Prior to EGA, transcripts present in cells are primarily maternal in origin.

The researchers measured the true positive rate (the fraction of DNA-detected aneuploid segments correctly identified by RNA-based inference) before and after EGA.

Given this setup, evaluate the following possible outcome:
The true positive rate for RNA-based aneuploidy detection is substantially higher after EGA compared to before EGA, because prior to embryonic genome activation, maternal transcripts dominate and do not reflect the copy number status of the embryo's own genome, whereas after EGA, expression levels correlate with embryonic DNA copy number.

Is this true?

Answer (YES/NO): YES